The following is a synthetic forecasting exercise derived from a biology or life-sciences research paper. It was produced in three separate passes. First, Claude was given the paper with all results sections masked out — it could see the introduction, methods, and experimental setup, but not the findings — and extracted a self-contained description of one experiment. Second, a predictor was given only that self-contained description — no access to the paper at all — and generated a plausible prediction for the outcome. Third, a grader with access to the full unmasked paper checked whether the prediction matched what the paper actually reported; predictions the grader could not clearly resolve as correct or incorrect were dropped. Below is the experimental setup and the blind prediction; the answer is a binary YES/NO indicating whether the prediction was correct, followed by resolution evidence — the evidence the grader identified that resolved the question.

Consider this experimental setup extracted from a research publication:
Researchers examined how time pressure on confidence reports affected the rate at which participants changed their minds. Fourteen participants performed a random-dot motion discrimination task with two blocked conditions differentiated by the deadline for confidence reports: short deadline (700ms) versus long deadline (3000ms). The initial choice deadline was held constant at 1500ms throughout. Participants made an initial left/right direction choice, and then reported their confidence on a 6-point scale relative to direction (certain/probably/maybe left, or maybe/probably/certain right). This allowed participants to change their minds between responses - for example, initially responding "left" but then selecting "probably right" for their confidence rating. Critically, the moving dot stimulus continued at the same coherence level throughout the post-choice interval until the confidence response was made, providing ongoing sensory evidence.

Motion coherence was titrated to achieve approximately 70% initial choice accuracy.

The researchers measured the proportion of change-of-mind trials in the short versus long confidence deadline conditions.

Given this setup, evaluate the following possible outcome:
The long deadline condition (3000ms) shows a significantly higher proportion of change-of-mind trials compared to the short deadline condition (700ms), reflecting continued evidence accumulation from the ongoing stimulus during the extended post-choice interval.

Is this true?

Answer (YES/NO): YES